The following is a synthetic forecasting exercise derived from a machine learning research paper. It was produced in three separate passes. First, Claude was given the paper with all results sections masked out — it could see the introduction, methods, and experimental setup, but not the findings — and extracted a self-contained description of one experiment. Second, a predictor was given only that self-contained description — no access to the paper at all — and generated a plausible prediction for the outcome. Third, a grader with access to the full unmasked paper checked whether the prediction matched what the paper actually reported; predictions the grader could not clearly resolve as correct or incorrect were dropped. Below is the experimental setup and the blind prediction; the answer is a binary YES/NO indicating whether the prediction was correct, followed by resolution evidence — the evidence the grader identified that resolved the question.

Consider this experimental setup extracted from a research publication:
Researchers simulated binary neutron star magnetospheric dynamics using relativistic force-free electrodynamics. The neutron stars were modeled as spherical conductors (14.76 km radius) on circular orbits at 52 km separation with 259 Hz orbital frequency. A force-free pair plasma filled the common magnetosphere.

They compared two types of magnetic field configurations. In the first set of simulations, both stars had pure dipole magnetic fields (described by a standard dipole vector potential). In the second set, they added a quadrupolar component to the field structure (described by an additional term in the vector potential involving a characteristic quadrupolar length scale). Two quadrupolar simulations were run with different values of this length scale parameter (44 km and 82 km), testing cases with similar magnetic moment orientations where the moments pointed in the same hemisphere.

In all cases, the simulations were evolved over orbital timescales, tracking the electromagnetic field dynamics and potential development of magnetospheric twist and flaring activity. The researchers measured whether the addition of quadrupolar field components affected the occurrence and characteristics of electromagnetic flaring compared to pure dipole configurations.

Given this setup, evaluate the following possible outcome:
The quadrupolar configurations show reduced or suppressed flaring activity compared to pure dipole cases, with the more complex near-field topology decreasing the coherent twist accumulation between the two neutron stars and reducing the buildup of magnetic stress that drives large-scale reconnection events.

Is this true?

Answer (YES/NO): NO